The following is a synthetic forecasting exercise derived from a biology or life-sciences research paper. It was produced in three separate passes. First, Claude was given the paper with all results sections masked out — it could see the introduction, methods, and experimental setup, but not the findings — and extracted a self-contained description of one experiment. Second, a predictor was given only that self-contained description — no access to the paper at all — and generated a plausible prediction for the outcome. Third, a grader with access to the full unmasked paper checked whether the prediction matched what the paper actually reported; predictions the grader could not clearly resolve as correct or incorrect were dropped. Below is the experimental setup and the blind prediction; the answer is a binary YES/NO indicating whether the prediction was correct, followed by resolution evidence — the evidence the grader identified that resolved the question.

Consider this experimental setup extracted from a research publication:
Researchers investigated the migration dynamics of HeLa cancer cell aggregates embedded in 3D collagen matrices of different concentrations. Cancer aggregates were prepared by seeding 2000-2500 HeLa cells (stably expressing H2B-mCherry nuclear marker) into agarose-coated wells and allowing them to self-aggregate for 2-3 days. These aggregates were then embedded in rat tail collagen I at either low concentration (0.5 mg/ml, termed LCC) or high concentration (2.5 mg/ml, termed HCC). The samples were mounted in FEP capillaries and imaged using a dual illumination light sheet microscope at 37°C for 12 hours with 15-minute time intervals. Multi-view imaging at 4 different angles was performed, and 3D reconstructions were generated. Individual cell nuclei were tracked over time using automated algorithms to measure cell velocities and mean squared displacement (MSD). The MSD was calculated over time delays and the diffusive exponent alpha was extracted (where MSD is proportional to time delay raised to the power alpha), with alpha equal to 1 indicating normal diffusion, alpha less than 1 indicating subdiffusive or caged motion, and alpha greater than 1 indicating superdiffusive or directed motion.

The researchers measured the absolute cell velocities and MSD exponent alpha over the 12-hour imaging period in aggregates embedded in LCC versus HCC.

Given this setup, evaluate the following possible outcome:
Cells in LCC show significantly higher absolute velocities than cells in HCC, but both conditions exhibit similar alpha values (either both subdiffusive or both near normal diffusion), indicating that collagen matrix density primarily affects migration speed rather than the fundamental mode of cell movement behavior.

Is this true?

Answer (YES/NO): NO